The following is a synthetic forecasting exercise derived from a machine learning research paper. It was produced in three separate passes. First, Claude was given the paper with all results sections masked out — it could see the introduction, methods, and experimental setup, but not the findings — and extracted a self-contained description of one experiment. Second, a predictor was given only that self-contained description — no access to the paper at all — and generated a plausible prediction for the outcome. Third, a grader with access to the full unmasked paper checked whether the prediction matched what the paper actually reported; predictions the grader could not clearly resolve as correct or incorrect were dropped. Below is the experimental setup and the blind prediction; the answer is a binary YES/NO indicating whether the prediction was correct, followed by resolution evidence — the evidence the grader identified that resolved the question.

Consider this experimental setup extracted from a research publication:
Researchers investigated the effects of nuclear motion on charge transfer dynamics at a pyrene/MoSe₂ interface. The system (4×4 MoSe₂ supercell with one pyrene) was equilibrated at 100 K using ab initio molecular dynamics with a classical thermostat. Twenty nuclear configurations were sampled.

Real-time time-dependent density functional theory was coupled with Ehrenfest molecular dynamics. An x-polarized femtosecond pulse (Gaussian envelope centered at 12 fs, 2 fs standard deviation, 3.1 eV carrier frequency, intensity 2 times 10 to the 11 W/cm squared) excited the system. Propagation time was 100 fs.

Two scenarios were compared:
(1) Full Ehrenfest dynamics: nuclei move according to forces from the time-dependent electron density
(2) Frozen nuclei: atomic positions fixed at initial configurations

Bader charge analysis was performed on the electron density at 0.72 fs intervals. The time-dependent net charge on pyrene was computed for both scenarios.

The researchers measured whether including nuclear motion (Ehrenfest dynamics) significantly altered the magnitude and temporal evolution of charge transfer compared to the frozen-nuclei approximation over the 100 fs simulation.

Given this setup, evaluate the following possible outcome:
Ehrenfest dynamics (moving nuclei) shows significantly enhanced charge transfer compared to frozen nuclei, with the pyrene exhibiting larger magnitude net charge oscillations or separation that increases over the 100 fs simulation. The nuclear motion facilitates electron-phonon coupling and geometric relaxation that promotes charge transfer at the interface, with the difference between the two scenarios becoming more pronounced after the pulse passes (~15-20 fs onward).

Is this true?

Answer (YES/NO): NO